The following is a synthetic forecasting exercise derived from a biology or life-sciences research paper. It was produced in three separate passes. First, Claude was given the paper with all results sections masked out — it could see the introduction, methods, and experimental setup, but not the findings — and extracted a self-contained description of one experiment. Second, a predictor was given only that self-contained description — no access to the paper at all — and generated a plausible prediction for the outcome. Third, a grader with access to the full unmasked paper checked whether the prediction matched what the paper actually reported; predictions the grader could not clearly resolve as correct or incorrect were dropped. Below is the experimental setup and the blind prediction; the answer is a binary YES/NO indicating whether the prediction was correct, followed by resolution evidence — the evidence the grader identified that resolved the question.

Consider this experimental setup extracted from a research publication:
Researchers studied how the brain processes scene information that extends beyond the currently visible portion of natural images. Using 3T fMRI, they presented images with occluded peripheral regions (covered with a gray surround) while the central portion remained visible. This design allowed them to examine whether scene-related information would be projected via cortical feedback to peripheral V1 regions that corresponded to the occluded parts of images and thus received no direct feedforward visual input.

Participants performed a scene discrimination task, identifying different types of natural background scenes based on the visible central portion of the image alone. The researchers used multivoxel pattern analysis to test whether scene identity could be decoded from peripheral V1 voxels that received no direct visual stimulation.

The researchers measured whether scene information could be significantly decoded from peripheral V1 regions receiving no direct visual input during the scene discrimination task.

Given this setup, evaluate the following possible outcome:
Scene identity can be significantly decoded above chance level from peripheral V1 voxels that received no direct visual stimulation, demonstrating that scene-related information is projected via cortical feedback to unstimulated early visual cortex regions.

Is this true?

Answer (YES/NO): YES